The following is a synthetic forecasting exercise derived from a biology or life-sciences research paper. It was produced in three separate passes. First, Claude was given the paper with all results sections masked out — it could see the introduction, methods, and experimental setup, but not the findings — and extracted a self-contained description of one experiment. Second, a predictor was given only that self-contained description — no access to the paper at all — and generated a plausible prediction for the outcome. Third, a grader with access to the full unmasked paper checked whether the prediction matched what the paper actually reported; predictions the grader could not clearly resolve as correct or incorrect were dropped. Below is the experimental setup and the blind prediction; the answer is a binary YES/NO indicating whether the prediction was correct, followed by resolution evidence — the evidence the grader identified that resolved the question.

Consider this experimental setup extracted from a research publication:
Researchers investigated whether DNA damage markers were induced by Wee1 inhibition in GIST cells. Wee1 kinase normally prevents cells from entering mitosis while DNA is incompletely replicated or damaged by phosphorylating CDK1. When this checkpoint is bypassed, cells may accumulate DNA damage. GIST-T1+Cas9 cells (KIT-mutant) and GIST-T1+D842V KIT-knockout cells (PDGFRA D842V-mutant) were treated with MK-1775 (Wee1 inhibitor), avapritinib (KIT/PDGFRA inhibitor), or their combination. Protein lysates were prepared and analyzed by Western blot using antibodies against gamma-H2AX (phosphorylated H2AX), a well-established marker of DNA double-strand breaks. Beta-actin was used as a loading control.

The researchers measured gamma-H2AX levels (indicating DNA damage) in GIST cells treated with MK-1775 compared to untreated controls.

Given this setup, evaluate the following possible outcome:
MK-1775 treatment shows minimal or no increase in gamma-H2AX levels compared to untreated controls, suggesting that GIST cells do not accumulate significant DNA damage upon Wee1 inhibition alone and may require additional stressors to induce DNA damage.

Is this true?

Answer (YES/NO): NO